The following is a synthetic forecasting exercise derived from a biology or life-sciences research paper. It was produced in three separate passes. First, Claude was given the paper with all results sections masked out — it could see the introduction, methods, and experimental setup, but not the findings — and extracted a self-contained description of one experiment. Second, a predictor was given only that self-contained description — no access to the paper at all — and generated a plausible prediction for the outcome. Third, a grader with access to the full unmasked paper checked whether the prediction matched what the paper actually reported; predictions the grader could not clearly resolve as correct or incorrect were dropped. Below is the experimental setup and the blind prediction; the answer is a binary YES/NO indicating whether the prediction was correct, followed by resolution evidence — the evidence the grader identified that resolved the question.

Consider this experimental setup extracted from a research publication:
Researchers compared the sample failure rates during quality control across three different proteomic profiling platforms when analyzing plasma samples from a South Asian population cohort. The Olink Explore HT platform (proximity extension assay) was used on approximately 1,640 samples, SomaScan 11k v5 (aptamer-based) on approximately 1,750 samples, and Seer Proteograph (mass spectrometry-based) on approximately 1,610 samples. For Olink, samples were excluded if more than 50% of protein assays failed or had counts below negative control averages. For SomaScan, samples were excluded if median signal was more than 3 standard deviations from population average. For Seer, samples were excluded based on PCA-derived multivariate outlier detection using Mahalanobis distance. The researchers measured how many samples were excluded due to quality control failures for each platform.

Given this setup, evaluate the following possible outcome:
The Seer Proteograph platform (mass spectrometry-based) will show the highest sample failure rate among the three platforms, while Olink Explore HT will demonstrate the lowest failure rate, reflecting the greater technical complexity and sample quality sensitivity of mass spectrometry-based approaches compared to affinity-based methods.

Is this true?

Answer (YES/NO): NO